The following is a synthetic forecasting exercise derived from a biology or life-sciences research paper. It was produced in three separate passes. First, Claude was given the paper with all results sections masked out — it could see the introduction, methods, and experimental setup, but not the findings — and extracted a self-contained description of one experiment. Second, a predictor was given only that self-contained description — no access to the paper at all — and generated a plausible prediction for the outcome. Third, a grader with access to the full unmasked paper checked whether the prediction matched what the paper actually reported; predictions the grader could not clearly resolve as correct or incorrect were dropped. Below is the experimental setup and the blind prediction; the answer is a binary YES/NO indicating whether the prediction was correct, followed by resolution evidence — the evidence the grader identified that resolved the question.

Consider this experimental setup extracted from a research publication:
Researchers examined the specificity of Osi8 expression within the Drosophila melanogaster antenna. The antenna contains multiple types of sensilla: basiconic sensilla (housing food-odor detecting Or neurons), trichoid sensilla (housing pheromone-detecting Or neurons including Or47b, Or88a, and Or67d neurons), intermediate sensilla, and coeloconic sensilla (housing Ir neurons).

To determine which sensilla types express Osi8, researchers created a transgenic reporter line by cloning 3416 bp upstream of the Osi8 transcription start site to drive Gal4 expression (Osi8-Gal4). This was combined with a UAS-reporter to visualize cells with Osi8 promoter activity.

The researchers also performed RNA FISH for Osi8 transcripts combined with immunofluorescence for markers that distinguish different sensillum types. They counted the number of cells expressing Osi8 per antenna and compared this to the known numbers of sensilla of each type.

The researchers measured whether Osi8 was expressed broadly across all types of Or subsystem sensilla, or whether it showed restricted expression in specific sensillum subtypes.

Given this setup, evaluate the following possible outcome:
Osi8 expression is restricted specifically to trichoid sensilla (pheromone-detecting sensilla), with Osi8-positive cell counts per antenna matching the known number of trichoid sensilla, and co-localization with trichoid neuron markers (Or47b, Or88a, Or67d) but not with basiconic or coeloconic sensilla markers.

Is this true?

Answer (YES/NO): NO